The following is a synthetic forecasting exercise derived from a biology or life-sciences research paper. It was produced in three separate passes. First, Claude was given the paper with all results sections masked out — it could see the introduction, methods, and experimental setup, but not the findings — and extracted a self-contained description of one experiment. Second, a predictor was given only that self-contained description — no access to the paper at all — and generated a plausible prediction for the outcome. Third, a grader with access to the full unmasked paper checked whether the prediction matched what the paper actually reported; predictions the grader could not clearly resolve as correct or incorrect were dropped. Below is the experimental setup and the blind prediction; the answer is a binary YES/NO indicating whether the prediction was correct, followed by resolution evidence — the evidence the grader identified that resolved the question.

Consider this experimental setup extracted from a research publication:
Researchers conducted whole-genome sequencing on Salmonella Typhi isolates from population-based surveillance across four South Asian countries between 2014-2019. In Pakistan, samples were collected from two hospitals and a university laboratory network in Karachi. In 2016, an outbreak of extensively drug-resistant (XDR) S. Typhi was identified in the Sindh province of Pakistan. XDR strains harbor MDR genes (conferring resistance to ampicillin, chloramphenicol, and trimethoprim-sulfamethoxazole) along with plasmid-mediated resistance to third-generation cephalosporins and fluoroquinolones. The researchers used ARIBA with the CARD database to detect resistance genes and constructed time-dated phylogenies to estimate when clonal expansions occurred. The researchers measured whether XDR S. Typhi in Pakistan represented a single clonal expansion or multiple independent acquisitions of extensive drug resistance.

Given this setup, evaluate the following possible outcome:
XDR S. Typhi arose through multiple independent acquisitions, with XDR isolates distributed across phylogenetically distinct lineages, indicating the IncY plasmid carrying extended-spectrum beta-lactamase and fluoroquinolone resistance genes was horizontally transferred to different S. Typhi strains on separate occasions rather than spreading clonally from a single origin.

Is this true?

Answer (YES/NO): NO